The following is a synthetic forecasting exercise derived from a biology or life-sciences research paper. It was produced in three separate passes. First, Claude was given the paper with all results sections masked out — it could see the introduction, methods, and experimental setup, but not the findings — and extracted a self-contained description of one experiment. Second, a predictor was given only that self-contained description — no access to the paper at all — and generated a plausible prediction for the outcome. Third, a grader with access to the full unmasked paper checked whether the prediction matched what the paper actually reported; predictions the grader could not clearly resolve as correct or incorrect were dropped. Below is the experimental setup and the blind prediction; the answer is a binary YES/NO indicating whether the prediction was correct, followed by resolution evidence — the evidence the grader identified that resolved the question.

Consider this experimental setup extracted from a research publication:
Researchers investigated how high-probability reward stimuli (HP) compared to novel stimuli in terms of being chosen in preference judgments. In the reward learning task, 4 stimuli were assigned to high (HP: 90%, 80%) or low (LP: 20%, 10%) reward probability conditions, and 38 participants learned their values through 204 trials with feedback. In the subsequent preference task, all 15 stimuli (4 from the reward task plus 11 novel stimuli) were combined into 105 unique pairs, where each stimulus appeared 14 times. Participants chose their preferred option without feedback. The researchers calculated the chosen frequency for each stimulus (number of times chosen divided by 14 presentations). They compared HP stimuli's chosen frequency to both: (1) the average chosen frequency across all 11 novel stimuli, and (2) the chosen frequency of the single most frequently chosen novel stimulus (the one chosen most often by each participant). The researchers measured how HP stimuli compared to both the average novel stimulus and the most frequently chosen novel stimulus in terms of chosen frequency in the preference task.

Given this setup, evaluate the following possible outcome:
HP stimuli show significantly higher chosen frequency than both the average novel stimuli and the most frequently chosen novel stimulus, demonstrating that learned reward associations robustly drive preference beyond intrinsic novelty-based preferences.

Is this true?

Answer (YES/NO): NO